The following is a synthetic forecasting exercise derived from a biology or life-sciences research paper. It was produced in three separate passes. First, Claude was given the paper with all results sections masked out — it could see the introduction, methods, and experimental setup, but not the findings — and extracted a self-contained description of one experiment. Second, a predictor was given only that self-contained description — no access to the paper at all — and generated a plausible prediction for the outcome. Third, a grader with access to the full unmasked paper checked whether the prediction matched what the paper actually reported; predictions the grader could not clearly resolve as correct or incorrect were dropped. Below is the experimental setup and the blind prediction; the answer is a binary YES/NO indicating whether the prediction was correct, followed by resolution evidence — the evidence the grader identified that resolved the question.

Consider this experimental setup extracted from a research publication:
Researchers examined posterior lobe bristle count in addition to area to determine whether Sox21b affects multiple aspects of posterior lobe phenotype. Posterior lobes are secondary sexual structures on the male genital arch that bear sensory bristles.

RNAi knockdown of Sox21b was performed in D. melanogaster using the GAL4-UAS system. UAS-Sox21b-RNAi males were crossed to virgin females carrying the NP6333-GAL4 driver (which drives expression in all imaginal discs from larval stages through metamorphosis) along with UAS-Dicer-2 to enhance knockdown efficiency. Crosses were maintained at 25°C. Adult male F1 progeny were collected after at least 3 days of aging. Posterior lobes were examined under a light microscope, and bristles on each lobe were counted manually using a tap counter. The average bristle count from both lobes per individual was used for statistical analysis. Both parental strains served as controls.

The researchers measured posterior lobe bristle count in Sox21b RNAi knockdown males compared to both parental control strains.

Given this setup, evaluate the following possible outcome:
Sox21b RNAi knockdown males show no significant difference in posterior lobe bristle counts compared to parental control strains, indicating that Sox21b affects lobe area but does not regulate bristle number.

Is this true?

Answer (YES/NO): YES